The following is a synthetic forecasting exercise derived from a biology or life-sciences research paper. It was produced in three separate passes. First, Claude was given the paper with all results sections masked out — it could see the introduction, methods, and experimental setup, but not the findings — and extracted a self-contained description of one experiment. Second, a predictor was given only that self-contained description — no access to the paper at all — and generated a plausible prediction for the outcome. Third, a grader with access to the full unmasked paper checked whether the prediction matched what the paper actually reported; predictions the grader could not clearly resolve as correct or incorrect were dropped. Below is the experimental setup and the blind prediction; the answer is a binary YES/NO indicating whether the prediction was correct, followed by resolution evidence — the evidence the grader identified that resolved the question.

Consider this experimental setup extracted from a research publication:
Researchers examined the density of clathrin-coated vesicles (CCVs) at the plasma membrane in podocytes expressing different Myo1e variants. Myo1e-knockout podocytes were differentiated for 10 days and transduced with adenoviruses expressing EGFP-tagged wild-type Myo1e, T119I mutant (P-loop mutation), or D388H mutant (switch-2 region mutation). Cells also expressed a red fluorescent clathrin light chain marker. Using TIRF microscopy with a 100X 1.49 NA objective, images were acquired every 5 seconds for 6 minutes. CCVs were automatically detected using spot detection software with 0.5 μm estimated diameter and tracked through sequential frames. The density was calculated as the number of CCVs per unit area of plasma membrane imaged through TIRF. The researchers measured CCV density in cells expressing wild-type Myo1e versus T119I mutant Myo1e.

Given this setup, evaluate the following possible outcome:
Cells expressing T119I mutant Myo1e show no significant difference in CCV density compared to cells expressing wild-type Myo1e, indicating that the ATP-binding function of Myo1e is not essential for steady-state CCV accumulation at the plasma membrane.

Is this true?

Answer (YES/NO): NO